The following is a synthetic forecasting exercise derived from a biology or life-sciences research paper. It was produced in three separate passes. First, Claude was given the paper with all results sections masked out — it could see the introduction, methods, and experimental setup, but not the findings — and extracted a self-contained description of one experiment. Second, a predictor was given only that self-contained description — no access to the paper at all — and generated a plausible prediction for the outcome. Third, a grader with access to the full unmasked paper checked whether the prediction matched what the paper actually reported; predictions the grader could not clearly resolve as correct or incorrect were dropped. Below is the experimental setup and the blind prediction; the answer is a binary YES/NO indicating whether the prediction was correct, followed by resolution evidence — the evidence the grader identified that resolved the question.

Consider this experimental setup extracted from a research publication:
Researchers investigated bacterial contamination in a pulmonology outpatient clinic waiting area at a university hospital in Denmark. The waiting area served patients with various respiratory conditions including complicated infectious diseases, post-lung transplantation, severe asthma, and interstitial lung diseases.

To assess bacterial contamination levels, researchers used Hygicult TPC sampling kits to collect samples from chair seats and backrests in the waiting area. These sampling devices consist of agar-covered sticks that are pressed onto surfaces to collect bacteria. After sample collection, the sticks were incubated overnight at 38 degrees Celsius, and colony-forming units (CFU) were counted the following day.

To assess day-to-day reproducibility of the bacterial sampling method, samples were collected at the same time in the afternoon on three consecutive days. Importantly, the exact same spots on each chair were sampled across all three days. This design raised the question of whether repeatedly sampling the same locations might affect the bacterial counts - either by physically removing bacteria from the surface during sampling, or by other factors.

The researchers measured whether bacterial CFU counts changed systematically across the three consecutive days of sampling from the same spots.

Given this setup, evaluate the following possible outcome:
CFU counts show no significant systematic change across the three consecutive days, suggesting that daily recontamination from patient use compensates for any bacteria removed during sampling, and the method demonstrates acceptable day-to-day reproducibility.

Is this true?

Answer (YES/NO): YES